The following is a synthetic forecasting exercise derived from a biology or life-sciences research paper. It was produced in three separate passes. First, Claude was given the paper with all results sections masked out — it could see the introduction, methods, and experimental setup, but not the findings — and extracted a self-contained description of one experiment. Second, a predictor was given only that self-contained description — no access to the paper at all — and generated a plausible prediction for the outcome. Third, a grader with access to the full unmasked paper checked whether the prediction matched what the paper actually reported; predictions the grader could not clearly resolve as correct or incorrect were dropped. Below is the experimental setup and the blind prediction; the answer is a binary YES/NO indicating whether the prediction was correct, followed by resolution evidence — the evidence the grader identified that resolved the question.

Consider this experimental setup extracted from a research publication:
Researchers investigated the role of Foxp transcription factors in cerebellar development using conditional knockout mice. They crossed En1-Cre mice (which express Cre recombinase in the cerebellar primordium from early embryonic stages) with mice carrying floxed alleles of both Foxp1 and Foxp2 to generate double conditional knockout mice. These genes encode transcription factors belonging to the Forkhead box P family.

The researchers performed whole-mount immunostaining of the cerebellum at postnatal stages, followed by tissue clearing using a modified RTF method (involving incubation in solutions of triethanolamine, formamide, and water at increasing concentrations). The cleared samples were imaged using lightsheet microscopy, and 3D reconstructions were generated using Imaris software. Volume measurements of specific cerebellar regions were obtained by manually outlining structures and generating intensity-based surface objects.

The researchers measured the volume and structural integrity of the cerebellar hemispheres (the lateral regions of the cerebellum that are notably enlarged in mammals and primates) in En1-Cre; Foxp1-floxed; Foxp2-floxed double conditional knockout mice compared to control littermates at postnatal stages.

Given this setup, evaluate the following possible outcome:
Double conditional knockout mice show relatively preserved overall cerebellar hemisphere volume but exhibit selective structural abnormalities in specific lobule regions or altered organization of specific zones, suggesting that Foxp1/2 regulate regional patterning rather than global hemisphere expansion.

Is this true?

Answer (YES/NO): NO